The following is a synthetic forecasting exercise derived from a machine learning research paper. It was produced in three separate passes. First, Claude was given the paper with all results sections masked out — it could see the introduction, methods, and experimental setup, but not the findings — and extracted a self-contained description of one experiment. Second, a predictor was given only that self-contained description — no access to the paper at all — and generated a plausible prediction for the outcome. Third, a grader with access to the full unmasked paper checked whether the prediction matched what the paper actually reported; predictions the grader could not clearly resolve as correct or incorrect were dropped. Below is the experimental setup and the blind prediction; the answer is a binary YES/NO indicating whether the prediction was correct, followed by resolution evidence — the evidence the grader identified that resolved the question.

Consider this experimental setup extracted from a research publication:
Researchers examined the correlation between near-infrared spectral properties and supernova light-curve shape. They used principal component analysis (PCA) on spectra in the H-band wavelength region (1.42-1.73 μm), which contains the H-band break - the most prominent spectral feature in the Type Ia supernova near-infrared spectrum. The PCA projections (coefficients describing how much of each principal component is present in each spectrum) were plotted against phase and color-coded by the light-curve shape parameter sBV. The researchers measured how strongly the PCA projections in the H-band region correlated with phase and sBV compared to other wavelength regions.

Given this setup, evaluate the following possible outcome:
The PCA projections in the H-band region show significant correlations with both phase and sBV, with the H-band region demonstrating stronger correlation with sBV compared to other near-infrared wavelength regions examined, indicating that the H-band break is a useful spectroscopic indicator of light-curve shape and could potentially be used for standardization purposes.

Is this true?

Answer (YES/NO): YES